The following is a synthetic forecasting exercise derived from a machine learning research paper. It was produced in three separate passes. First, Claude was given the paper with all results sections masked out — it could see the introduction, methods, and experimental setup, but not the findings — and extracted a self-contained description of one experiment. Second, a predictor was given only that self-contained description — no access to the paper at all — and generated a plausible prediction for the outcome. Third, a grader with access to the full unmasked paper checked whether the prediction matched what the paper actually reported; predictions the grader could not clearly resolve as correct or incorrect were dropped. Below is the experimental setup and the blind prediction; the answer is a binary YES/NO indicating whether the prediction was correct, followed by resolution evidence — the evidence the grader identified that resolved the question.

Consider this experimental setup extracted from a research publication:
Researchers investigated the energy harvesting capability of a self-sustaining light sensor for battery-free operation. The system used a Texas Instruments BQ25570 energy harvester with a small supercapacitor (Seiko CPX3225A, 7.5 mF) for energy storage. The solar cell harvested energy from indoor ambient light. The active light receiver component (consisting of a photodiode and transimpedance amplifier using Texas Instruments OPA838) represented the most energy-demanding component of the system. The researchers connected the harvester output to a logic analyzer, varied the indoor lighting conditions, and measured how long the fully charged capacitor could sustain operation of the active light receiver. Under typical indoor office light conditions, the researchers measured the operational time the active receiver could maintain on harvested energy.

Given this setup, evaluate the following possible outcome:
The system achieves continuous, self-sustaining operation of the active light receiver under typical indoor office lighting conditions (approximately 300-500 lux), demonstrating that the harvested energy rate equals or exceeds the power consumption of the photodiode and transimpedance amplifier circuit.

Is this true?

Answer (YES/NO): NO